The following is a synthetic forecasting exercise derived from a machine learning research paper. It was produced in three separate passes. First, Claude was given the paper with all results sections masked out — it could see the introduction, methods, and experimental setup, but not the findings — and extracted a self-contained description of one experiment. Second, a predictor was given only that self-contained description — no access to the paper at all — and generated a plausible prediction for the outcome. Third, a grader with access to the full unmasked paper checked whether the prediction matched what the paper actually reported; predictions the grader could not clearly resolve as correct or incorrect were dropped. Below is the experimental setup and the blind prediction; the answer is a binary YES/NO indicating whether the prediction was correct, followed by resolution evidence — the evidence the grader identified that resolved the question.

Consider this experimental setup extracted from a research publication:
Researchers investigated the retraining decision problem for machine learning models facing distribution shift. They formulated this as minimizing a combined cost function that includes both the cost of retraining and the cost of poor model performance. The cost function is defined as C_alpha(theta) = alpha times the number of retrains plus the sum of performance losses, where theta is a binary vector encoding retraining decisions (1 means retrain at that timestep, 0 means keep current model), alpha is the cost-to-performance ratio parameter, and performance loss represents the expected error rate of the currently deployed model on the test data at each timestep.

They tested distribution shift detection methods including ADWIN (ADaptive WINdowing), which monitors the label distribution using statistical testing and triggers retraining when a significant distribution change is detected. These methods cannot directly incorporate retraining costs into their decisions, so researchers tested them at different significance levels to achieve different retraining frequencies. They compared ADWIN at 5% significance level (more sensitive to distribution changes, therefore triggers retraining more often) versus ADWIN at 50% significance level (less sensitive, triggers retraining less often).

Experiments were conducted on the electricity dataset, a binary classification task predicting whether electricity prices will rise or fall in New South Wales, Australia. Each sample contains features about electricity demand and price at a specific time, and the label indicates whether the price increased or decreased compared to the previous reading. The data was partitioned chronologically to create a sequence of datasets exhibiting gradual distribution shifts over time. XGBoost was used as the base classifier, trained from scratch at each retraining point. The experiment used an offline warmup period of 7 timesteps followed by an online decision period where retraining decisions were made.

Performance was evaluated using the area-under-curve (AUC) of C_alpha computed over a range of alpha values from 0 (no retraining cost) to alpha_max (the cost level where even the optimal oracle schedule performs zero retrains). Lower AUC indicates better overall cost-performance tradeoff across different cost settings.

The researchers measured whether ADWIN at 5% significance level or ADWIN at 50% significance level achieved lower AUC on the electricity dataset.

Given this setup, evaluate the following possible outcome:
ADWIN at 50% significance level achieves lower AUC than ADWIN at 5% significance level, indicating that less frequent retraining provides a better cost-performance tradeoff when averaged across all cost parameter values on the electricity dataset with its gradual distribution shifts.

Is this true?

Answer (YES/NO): NO